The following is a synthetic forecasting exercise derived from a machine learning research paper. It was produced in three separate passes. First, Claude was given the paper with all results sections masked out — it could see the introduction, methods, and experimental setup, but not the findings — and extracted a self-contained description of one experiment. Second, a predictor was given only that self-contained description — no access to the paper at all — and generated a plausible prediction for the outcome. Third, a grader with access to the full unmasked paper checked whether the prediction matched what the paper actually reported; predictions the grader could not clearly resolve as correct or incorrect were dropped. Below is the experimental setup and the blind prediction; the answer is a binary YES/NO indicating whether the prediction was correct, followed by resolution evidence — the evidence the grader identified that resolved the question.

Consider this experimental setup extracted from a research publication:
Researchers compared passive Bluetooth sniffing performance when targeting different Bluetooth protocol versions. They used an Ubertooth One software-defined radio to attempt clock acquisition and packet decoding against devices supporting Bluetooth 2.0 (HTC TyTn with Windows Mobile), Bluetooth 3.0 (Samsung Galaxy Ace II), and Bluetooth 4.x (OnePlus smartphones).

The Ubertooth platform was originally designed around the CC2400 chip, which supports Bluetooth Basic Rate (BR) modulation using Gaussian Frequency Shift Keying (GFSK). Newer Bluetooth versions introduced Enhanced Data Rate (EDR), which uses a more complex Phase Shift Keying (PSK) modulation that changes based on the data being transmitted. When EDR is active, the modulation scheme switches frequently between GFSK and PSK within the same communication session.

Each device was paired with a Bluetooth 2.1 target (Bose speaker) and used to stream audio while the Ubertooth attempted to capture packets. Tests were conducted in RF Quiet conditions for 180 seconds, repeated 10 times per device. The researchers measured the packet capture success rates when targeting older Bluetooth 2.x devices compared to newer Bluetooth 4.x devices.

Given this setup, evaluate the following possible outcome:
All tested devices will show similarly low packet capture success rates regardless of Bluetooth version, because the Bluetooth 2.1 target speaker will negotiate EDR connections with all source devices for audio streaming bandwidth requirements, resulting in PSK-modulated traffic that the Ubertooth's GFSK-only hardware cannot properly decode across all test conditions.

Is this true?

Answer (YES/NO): YES